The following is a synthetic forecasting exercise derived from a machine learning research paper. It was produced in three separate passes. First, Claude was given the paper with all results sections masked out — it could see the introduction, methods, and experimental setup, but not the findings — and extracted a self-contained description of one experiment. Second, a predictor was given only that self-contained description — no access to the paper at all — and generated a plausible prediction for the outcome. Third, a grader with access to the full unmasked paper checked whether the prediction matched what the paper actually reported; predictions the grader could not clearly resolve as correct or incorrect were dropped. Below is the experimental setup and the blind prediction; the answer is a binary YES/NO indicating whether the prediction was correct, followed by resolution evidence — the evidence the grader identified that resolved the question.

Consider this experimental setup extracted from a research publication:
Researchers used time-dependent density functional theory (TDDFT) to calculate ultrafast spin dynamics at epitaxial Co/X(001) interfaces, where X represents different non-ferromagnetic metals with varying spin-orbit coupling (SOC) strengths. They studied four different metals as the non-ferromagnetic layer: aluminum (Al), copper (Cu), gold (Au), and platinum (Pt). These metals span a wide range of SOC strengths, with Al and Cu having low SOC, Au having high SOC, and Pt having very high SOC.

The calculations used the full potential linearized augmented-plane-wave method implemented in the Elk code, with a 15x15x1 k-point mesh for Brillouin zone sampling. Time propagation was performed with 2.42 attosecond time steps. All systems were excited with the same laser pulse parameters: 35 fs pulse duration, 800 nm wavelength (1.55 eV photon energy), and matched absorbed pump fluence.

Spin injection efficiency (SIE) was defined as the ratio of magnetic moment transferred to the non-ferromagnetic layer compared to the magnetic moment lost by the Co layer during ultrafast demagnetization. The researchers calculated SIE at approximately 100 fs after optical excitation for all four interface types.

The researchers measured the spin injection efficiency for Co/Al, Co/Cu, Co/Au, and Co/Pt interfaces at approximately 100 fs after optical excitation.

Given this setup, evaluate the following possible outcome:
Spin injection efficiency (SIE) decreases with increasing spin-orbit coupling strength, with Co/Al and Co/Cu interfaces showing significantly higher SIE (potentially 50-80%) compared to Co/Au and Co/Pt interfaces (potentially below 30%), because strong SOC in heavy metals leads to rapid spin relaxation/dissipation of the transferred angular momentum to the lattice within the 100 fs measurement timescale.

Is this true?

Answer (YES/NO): NO